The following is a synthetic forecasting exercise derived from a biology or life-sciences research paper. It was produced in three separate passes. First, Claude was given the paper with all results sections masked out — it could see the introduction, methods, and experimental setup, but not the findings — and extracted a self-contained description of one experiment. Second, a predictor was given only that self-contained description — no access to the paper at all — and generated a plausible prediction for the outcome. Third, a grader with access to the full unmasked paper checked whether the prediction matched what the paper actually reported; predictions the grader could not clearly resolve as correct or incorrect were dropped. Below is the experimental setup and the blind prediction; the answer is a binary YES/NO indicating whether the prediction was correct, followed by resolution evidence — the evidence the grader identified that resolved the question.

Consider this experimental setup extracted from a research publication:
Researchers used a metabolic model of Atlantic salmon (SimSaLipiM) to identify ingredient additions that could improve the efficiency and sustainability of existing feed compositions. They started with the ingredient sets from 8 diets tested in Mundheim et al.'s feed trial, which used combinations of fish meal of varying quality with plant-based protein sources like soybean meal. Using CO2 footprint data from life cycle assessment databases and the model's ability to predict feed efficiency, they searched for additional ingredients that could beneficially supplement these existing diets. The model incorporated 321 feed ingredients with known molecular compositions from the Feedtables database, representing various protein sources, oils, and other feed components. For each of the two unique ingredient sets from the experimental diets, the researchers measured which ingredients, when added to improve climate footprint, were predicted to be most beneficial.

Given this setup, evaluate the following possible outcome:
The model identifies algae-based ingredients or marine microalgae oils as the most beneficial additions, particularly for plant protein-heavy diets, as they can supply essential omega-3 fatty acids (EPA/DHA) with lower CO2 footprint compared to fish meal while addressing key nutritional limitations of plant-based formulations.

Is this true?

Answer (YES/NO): NO